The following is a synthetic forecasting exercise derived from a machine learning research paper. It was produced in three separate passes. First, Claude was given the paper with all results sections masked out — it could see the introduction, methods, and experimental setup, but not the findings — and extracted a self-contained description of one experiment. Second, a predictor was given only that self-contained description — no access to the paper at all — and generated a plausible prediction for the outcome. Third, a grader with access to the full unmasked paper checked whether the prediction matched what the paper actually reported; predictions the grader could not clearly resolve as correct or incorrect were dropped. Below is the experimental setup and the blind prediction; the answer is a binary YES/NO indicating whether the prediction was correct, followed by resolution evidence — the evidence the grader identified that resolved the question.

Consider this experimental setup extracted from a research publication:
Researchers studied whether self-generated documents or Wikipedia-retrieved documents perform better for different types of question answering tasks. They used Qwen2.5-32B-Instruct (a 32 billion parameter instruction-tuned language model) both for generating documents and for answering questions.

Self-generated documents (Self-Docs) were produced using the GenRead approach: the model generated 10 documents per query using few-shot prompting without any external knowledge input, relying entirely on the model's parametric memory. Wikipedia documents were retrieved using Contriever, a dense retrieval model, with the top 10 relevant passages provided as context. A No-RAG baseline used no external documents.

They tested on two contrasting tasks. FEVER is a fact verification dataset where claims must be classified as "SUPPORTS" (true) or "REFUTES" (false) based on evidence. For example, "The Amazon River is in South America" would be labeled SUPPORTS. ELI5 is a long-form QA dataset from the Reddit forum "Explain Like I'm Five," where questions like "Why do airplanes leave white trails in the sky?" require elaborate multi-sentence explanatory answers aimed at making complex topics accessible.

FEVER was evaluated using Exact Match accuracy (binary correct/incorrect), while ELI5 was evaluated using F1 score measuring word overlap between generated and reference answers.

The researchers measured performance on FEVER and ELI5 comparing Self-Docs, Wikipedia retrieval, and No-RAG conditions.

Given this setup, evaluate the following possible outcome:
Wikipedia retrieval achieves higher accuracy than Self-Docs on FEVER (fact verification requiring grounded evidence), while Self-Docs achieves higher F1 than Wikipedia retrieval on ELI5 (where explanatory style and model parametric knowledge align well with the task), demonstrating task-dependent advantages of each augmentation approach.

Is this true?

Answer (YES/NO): NO